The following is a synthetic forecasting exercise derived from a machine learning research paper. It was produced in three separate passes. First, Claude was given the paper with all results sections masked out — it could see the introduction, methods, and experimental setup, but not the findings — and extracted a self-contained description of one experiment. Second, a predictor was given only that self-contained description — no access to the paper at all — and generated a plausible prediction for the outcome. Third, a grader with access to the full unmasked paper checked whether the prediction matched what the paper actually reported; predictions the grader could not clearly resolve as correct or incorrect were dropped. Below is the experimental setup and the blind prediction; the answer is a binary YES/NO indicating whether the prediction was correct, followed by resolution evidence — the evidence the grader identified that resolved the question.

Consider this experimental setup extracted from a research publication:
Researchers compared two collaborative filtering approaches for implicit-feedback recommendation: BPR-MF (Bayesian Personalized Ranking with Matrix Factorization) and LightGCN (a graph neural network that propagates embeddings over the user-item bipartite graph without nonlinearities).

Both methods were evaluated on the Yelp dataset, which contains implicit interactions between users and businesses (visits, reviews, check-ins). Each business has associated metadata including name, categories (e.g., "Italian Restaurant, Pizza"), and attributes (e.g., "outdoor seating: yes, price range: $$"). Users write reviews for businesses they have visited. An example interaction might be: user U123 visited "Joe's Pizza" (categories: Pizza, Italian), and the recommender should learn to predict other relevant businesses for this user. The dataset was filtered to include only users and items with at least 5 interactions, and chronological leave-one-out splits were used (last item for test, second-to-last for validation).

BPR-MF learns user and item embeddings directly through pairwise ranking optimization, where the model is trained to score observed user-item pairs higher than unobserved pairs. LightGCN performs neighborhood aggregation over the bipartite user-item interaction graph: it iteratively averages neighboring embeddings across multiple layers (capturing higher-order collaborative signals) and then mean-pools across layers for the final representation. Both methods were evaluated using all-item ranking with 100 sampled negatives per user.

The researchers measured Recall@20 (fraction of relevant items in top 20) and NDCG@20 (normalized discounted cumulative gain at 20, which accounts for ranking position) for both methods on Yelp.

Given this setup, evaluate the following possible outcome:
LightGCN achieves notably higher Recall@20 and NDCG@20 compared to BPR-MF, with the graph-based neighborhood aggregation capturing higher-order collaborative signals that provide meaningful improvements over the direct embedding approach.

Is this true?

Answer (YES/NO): NO